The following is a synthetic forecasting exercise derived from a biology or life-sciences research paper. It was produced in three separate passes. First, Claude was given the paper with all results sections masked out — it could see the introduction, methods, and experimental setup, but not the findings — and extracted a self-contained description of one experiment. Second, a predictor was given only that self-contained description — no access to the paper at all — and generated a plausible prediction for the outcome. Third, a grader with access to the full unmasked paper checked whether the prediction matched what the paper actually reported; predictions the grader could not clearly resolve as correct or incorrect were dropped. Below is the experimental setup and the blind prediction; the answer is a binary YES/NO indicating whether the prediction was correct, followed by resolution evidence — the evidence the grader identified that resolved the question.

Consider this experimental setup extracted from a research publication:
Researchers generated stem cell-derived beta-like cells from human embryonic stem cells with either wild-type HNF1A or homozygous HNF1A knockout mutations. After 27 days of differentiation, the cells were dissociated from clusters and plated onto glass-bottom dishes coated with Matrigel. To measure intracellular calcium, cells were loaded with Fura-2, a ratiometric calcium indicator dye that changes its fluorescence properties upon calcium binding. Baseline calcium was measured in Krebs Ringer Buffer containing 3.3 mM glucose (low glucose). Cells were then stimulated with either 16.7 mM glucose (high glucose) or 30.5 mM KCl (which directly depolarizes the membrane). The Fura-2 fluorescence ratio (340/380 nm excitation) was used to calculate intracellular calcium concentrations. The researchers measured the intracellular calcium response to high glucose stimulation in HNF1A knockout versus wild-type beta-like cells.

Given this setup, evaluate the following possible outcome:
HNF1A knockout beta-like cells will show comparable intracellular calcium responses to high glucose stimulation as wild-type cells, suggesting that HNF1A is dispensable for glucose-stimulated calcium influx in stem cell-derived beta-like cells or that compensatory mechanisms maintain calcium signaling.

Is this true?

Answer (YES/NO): NO